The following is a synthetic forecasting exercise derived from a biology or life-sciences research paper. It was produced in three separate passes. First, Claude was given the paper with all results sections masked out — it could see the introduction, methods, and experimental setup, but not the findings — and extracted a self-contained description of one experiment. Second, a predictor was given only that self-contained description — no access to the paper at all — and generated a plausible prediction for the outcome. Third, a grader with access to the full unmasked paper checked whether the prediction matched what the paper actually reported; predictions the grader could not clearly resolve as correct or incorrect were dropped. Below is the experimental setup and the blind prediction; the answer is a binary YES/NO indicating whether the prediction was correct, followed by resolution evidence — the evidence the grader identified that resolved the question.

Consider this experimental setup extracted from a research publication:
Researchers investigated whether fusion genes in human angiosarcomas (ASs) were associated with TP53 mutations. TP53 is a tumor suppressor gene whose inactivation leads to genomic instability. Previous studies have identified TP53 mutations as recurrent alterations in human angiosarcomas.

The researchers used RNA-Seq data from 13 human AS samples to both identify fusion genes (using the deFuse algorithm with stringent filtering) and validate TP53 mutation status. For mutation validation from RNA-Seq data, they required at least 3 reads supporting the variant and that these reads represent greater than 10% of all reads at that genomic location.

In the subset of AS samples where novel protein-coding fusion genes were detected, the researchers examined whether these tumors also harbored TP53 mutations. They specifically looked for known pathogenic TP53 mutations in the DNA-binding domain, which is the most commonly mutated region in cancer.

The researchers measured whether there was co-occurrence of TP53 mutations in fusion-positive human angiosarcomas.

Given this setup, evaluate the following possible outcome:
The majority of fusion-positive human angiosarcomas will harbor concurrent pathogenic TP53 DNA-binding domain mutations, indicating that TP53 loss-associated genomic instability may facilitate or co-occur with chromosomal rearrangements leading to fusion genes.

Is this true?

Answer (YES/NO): NO